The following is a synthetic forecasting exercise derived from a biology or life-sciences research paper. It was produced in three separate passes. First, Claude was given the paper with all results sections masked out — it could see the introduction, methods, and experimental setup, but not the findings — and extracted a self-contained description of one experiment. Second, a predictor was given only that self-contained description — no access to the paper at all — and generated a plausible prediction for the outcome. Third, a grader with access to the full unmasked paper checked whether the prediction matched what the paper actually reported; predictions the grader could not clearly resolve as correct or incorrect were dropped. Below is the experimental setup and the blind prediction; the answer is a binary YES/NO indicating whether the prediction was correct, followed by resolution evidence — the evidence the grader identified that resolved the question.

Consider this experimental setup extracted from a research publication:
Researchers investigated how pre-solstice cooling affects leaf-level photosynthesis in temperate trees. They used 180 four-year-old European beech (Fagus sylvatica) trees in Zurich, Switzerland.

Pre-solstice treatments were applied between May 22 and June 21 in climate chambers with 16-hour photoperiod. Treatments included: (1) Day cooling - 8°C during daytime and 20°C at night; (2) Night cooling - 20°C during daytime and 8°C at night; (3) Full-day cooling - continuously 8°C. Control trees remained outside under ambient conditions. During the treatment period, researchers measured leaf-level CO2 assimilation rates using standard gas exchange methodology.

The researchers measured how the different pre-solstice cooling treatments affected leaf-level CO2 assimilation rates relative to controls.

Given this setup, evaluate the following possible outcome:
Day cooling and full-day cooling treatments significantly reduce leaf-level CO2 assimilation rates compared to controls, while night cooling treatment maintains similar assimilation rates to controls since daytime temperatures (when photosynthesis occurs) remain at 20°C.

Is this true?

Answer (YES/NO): NO